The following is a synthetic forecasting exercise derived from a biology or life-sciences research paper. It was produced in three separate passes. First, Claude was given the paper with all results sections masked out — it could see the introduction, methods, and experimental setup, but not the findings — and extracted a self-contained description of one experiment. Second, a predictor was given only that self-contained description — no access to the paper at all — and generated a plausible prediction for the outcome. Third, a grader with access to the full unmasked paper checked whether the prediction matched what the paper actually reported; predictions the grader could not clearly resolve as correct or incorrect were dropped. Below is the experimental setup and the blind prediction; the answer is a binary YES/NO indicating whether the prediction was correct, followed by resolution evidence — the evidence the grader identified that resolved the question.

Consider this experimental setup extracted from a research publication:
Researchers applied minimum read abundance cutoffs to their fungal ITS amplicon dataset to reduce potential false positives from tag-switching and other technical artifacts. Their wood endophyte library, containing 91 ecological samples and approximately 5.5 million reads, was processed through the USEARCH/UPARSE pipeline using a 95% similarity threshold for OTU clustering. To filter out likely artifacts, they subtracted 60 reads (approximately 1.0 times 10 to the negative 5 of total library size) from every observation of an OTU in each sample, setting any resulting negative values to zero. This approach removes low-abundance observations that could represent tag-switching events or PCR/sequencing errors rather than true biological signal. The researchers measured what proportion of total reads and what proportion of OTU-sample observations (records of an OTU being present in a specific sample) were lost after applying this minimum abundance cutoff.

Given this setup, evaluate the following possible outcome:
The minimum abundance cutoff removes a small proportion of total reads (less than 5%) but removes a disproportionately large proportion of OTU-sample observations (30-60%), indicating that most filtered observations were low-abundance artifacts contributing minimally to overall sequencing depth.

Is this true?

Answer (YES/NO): NO